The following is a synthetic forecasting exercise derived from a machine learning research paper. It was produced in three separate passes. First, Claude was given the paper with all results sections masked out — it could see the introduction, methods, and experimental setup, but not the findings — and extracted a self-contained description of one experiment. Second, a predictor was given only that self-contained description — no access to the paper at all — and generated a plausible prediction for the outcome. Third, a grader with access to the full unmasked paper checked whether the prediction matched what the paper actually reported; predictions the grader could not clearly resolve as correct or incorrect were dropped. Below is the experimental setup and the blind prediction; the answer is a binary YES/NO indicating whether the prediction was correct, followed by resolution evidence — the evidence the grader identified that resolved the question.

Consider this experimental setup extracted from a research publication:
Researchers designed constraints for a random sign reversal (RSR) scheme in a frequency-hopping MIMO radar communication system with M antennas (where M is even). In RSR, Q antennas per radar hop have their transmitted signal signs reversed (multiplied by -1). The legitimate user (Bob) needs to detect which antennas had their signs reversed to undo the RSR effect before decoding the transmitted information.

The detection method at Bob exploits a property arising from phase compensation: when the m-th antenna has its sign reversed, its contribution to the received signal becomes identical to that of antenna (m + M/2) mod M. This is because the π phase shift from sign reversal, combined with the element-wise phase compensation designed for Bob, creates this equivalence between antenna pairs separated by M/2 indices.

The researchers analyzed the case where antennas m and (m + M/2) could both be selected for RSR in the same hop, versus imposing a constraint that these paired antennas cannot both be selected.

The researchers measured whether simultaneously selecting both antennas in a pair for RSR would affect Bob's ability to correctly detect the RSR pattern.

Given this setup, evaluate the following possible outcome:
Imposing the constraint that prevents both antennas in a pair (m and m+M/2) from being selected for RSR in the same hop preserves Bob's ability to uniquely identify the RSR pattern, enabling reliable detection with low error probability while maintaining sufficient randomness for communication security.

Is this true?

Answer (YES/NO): YES